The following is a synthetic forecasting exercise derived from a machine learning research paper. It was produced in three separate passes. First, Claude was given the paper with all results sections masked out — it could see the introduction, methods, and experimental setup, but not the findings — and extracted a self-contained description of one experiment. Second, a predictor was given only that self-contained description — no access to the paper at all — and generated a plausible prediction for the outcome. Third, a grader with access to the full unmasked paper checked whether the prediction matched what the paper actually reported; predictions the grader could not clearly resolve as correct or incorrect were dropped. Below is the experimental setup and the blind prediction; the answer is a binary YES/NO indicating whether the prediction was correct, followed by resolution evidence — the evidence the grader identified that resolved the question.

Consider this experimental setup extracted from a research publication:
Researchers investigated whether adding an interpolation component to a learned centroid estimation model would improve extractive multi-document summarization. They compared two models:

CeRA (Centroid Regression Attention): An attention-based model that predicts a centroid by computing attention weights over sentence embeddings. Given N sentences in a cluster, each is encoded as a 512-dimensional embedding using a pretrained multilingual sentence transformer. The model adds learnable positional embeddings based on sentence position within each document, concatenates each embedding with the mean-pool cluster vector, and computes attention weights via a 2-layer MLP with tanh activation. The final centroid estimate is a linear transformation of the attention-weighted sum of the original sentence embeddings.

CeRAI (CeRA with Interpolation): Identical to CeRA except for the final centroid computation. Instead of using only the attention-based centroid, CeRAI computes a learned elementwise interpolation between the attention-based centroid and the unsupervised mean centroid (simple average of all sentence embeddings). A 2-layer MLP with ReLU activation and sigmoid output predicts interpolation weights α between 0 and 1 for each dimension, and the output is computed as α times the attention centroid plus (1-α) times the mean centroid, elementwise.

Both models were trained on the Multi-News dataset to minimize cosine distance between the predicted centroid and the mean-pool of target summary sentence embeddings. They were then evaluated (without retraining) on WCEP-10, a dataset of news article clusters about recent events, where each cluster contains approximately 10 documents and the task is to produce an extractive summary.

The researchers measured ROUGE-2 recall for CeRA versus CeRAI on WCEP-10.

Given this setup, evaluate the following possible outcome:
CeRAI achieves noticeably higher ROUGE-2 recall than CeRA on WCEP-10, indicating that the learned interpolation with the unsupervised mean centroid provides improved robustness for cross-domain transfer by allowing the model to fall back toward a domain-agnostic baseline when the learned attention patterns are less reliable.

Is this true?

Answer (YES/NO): NO